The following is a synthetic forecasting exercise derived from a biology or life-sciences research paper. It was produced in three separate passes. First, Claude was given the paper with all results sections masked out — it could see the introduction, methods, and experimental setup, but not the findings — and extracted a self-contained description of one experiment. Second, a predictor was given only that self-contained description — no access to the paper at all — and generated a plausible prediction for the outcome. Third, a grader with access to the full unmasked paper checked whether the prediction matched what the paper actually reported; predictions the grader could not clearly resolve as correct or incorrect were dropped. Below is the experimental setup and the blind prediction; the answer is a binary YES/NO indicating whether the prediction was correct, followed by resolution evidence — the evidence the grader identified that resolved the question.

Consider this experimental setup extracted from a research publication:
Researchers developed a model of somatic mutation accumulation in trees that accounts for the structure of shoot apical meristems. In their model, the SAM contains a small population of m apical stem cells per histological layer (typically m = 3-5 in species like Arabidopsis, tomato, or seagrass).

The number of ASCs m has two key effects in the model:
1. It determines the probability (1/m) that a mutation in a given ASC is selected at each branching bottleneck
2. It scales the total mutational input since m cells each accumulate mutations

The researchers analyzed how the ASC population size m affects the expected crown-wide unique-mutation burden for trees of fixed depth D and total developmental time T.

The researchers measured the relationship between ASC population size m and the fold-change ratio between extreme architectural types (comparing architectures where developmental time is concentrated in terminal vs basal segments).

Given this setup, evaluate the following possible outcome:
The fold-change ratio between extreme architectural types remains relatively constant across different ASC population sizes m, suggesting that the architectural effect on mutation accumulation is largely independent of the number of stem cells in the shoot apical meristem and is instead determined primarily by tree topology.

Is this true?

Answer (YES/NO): NO